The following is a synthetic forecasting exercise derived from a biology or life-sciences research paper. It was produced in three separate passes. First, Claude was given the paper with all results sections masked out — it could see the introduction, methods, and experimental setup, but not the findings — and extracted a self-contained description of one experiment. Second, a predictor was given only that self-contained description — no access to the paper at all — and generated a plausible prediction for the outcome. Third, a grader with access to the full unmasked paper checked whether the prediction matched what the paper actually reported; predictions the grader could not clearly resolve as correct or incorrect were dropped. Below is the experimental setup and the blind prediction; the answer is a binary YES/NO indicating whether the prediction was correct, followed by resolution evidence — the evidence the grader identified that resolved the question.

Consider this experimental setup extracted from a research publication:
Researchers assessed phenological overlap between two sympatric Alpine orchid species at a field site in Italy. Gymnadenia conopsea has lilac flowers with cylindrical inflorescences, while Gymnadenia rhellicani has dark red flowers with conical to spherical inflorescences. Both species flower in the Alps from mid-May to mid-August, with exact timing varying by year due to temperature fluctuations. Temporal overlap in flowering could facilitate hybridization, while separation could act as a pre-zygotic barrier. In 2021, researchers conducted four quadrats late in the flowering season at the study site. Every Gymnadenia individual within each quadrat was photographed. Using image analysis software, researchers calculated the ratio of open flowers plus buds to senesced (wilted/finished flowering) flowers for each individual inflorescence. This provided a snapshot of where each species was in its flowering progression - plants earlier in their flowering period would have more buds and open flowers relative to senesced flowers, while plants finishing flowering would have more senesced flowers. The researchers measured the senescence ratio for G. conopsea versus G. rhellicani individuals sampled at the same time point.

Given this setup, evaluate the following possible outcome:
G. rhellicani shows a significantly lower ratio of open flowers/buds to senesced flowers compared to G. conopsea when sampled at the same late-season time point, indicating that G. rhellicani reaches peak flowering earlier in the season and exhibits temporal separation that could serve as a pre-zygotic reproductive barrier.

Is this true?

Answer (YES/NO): NO